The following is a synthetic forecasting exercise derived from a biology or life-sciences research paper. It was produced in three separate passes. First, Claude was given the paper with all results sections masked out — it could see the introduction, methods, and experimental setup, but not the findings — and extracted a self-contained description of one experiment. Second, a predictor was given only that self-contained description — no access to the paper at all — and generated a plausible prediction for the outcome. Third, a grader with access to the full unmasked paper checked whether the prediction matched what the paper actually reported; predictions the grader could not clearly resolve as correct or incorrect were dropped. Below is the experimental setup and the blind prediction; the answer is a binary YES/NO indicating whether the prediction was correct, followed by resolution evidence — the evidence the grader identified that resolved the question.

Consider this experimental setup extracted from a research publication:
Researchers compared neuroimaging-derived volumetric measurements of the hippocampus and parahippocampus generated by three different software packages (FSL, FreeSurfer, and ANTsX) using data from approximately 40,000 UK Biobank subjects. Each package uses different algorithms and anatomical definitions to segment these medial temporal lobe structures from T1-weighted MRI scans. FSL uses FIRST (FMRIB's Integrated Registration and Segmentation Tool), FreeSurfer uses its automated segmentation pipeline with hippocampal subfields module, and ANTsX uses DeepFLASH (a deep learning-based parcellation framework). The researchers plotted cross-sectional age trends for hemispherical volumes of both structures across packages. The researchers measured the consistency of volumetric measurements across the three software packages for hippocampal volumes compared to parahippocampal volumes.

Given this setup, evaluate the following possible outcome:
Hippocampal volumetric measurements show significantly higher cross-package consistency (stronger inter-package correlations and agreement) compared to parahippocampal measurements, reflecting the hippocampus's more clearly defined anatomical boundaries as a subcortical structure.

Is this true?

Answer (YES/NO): YES